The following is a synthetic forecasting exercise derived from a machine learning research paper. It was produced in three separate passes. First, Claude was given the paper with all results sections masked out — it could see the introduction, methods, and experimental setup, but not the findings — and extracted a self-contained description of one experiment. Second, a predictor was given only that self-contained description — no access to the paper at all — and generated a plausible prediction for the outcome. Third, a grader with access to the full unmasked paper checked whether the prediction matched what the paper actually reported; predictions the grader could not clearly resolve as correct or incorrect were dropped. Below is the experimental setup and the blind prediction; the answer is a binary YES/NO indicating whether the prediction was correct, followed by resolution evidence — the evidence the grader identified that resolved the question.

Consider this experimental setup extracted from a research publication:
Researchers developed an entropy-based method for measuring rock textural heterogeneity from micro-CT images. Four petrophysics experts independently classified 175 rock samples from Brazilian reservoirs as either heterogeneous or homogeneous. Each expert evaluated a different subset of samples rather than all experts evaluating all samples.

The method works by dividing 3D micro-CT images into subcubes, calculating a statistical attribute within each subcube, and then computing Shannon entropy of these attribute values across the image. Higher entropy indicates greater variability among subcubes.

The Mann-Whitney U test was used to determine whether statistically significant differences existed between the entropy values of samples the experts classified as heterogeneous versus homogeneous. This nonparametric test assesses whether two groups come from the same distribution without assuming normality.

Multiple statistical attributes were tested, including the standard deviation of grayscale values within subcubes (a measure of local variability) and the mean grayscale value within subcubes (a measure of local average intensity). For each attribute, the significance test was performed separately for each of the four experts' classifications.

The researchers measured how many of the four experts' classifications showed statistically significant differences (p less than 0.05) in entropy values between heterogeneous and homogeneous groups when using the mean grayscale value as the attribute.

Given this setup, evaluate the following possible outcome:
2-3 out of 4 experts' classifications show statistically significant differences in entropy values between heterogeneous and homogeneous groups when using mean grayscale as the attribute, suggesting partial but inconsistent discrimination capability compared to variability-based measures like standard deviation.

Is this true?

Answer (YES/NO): YES